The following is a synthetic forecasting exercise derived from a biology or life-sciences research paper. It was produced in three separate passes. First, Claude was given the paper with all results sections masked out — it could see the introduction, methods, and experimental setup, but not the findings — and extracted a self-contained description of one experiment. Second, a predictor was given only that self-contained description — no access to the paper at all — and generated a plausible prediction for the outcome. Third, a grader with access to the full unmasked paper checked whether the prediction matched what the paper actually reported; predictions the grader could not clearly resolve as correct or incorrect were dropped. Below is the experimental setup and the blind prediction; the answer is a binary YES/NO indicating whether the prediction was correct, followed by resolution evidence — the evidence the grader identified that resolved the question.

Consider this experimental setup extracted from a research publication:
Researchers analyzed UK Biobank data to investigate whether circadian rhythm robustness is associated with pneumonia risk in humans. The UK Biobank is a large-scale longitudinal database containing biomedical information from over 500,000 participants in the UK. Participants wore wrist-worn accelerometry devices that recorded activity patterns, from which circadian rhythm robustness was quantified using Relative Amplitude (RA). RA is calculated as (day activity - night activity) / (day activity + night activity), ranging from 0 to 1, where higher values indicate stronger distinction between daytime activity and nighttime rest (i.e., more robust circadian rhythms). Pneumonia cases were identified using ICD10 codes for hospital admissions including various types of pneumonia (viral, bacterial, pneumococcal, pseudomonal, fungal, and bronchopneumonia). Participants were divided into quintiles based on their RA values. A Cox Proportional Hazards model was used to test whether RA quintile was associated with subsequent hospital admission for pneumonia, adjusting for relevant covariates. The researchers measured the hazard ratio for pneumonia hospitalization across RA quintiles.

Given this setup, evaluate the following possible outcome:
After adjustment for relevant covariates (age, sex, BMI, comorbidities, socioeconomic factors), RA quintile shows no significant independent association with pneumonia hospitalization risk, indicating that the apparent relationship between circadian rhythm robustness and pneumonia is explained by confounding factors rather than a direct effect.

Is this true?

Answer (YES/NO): NO